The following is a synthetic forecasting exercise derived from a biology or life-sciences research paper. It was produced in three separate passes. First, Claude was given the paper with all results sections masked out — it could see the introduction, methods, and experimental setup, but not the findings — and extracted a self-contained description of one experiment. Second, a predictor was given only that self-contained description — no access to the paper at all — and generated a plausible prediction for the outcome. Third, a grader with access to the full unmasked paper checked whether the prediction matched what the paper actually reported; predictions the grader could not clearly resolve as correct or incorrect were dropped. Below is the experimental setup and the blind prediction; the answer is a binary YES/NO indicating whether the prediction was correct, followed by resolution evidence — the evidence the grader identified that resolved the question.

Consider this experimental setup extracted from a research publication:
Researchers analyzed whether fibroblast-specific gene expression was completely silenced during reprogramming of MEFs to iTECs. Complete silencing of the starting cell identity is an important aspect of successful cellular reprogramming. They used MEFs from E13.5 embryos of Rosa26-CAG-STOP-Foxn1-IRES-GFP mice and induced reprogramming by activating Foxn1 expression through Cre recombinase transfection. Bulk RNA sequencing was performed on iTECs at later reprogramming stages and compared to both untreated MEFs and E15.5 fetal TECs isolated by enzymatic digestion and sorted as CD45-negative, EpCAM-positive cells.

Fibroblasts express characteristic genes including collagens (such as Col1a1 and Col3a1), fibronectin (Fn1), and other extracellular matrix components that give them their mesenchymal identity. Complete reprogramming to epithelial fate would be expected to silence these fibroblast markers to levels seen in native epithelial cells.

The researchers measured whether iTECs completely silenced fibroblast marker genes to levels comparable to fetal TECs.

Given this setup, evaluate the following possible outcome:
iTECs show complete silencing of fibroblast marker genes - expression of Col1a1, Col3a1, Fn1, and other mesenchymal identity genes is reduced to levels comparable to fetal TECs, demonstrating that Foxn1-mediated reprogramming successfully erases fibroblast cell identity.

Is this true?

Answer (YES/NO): NO